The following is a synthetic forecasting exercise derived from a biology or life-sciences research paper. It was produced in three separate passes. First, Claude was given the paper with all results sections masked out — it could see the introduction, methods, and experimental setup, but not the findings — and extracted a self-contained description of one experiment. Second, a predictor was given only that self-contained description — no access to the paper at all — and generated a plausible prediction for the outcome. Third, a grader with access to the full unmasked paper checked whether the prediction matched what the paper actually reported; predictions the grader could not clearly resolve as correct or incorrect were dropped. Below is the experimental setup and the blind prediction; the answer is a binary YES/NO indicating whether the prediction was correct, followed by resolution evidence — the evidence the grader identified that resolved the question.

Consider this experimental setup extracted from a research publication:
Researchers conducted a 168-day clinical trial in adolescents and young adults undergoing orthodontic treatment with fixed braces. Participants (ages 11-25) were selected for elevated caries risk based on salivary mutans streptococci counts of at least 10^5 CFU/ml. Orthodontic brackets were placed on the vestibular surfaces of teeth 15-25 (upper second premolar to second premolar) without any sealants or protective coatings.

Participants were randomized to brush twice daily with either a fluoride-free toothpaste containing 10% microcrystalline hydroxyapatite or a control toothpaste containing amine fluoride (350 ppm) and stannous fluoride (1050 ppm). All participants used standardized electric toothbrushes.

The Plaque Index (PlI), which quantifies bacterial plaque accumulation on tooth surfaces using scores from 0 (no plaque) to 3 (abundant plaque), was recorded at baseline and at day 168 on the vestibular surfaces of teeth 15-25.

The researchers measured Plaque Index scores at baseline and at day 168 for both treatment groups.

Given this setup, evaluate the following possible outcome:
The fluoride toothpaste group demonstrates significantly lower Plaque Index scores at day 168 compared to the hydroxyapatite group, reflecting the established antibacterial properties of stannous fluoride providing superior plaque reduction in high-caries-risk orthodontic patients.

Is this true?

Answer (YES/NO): NO